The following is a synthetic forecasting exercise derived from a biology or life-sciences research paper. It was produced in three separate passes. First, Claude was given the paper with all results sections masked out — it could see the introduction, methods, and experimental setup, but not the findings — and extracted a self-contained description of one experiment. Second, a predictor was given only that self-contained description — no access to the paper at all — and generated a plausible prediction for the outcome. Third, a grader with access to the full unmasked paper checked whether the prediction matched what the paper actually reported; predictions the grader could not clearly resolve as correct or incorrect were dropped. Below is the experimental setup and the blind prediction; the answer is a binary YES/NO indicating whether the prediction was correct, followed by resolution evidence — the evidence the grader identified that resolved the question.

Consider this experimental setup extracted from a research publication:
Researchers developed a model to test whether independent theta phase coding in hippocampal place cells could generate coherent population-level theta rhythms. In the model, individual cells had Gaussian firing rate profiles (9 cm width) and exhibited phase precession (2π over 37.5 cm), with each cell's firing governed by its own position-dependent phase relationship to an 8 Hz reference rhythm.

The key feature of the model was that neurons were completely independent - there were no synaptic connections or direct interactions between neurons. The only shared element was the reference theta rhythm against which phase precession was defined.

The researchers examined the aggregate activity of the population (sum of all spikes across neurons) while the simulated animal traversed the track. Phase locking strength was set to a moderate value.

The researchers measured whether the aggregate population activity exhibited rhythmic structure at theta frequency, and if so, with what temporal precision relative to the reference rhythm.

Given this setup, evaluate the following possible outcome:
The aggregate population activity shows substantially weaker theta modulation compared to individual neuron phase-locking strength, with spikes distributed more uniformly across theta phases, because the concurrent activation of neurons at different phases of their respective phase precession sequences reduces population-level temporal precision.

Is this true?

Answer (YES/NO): NO